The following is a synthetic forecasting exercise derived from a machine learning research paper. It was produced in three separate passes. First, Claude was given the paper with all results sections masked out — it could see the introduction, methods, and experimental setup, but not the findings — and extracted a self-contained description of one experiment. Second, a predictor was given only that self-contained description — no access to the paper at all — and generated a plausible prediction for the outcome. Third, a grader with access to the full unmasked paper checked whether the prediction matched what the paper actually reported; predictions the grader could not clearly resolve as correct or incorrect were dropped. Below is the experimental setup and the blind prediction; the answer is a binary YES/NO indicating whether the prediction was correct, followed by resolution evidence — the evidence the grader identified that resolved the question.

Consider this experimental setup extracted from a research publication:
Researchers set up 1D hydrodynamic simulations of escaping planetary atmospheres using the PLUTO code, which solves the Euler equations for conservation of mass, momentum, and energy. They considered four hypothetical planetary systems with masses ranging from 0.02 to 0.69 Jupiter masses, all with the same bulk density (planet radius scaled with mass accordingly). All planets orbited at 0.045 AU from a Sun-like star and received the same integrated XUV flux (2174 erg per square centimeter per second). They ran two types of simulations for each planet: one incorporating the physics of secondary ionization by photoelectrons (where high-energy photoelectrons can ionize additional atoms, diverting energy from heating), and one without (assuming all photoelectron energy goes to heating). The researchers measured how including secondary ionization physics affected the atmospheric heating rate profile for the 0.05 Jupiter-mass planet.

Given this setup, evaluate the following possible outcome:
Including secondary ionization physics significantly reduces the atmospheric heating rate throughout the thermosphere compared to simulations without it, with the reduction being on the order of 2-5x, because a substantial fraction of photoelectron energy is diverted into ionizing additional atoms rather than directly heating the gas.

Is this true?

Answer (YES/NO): NO